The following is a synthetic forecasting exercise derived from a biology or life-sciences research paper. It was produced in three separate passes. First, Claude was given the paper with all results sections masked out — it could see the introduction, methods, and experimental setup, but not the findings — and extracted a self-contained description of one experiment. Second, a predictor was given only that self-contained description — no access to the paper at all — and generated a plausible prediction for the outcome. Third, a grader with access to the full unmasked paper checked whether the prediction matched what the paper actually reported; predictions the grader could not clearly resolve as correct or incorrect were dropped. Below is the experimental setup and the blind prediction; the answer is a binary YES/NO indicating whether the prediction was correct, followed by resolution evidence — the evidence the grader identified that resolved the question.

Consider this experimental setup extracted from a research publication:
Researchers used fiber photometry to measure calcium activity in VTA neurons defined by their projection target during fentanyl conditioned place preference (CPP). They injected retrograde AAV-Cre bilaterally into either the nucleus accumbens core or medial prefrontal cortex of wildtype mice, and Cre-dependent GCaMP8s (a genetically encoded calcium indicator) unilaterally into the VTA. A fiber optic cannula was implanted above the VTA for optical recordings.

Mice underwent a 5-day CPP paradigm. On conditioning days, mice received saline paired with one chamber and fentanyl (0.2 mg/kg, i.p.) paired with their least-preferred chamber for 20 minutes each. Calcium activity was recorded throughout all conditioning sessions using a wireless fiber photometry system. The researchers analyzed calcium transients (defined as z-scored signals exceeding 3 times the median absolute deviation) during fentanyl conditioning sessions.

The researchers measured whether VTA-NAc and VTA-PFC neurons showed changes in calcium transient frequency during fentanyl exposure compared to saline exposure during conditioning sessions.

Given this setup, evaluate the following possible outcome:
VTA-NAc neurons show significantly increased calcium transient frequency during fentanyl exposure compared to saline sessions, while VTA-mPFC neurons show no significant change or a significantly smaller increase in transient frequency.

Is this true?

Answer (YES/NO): NO